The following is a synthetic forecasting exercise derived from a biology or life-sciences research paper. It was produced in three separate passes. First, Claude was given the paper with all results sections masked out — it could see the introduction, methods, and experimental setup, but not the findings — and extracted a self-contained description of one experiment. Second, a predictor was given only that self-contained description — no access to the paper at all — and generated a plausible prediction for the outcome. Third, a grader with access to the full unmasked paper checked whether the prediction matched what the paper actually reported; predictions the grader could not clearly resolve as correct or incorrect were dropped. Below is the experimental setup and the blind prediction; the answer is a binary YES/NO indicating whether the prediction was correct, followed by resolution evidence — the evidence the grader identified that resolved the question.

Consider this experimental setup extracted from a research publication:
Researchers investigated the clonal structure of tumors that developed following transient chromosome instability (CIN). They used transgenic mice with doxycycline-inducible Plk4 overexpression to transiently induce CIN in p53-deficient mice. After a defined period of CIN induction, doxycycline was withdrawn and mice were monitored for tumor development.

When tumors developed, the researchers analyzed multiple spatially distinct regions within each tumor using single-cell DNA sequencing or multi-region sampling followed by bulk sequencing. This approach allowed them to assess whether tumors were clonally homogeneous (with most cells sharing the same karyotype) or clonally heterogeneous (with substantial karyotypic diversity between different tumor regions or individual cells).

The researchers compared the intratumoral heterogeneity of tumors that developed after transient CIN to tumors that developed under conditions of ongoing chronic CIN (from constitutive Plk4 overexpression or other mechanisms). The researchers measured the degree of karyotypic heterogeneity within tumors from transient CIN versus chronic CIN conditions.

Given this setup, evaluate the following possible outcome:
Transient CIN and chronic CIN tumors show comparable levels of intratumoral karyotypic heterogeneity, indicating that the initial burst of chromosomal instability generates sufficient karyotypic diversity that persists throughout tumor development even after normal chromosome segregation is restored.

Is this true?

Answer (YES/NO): NO